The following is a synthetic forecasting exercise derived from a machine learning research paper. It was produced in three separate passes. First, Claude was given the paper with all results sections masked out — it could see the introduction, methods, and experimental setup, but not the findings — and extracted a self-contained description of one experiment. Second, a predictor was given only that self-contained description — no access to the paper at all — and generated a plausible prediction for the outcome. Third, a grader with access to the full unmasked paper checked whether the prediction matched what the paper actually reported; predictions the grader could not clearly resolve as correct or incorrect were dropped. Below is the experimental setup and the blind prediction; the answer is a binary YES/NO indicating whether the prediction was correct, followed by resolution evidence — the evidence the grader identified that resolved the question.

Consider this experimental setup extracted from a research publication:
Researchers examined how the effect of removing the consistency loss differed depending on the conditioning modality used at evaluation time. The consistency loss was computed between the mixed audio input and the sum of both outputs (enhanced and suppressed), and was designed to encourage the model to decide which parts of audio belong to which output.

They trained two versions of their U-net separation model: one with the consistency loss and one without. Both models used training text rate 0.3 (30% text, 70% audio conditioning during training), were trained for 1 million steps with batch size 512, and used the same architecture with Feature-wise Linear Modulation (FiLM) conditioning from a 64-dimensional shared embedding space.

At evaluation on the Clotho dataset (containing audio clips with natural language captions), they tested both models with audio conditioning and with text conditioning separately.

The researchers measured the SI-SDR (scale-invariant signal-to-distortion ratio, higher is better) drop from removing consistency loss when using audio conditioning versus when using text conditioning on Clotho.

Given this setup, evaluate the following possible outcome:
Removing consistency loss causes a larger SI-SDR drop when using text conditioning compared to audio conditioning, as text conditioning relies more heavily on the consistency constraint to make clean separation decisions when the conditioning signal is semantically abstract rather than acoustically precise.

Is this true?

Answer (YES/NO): YES